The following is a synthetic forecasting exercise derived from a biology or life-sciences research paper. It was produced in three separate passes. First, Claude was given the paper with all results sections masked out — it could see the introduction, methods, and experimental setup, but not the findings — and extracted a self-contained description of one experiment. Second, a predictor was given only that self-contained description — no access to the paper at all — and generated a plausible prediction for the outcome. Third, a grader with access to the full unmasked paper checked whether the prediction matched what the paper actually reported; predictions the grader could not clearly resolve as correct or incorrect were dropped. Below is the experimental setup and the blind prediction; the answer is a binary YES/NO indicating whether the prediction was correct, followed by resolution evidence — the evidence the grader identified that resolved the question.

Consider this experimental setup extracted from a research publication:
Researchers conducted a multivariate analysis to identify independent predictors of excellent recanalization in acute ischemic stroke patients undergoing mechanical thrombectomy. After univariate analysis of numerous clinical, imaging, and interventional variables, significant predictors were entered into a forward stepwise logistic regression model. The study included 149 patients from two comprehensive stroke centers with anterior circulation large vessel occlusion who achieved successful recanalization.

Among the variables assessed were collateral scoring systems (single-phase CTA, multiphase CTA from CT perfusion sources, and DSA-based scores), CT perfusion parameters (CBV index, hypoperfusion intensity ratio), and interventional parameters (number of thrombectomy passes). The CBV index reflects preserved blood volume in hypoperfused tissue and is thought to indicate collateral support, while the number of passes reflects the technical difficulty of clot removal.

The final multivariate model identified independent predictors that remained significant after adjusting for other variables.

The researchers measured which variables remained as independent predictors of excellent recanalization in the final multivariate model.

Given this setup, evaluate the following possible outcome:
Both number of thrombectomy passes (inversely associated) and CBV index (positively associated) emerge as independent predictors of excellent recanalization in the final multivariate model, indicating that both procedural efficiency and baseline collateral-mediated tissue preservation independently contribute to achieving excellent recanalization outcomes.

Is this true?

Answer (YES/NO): NO